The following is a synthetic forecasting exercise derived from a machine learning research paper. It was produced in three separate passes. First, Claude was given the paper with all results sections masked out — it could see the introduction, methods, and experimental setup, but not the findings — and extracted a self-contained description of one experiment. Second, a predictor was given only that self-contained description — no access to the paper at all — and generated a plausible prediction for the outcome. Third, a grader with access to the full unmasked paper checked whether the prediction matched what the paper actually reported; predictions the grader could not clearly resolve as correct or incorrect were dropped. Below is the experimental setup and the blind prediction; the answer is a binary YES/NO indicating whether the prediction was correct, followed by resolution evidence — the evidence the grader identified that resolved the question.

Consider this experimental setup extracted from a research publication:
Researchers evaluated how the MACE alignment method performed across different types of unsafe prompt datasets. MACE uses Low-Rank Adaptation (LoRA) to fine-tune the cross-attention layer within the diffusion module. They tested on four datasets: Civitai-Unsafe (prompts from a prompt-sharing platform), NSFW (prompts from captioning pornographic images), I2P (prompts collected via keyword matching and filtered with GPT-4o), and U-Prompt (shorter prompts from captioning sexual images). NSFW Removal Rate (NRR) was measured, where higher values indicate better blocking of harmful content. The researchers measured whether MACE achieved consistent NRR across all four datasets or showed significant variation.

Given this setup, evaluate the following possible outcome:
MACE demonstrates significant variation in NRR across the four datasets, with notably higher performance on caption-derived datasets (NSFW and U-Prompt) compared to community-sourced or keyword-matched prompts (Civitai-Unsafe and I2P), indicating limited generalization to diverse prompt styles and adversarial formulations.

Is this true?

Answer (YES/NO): NO